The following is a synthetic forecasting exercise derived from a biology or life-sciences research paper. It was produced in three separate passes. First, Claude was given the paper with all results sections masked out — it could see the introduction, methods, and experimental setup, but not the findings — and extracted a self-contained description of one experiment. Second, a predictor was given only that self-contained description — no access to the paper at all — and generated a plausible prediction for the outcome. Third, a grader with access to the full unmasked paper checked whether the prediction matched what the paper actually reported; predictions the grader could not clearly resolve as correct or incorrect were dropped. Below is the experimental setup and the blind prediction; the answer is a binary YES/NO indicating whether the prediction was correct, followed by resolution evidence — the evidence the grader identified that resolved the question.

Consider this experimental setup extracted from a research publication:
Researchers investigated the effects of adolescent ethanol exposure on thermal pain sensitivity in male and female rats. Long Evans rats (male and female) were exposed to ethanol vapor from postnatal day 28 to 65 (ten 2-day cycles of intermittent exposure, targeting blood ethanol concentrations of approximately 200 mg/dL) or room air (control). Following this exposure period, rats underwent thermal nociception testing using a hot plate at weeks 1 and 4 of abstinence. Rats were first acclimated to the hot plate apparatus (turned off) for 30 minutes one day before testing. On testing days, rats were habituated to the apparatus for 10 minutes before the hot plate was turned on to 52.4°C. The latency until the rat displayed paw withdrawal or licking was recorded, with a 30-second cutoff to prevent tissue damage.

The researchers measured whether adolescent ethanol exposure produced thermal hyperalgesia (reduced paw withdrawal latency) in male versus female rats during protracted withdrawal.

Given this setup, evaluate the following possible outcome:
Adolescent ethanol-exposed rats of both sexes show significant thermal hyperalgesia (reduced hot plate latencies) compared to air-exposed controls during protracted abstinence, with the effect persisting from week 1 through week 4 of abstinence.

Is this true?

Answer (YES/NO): NO